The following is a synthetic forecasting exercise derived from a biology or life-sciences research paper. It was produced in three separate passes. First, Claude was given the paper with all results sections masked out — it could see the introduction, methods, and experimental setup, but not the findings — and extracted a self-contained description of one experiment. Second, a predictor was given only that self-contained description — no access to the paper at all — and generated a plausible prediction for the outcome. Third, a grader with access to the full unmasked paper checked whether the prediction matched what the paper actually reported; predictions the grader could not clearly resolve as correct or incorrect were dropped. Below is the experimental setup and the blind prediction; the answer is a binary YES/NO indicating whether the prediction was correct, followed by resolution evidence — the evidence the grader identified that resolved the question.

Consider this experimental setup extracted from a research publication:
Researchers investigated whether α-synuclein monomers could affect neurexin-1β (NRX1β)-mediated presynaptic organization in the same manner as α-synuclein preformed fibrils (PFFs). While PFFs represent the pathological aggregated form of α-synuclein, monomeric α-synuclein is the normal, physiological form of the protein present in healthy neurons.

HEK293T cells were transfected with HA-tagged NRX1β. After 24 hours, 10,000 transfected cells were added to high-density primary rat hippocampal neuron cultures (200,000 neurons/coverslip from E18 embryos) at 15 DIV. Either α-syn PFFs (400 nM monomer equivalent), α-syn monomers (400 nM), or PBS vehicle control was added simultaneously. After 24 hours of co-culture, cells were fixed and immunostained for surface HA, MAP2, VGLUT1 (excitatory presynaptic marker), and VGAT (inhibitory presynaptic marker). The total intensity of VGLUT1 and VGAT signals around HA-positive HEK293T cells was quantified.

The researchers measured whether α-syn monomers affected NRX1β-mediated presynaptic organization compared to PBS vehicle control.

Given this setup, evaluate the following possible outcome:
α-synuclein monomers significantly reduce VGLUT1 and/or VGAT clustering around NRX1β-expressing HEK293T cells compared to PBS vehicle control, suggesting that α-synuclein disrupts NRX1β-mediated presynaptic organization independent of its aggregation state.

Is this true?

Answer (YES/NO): NO